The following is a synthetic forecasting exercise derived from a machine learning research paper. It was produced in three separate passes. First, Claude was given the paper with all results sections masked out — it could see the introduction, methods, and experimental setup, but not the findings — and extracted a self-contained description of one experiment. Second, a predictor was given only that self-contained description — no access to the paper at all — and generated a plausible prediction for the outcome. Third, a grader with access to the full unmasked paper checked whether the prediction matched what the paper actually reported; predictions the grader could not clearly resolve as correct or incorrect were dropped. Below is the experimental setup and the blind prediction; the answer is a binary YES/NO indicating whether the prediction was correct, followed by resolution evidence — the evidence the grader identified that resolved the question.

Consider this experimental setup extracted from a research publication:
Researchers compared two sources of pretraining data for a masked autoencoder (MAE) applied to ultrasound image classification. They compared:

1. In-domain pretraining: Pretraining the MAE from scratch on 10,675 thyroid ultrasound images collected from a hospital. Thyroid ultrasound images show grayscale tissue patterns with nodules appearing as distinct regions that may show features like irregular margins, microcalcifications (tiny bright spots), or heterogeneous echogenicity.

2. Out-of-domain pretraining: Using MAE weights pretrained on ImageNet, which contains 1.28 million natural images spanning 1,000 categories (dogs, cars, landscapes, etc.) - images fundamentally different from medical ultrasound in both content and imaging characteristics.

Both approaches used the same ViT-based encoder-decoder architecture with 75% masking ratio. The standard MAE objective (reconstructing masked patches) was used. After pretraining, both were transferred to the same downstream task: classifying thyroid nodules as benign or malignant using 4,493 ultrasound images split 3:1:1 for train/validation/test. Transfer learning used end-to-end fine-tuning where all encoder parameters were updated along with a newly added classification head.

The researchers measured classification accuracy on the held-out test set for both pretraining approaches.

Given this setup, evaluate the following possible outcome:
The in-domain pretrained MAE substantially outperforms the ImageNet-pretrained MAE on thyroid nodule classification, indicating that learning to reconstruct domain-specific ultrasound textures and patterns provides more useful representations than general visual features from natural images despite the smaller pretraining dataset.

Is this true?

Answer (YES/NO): YES